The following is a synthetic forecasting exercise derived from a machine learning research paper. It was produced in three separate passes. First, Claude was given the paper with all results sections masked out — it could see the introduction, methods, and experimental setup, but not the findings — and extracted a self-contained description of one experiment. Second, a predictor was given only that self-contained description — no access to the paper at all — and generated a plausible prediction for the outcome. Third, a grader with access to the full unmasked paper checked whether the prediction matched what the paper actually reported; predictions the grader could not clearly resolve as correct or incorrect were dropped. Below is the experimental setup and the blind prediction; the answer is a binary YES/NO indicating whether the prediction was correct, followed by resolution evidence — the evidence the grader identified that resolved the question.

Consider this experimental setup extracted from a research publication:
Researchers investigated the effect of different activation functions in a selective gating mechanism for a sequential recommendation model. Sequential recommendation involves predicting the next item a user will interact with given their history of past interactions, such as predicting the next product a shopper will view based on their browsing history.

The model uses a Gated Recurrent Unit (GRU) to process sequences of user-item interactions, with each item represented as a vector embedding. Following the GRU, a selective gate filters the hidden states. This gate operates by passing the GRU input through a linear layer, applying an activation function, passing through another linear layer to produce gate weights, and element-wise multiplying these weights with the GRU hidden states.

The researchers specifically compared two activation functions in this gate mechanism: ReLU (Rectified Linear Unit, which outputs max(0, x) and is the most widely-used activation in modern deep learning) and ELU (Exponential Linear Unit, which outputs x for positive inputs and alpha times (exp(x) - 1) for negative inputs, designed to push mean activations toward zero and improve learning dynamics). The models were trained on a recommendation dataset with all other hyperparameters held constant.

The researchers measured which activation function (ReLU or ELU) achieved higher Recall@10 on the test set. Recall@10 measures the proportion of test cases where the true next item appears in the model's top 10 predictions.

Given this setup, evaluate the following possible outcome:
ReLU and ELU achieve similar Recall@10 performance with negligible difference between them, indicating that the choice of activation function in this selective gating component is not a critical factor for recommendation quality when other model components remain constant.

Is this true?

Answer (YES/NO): NO